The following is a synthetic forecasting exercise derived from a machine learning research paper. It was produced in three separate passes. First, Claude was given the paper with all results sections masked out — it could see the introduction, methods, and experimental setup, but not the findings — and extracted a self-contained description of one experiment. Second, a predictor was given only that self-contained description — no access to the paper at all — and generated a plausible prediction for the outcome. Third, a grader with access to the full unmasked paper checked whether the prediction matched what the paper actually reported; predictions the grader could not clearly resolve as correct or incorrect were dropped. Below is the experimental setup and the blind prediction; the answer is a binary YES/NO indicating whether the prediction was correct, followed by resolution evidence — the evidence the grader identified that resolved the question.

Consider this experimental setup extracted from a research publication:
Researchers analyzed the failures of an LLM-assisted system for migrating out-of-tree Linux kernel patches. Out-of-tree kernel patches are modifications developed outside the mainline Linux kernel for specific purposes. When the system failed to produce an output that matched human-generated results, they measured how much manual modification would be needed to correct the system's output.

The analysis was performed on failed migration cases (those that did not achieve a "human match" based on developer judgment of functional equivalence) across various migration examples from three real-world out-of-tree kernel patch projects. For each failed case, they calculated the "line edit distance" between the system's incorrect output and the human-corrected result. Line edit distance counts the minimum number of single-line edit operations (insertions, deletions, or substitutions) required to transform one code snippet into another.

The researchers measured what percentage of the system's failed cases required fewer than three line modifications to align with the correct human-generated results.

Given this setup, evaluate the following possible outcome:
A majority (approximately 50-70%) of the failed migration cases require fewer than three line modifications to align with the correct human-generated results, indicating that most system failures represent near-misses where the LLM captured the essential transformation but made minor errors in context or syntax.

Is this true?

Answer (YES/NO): NO